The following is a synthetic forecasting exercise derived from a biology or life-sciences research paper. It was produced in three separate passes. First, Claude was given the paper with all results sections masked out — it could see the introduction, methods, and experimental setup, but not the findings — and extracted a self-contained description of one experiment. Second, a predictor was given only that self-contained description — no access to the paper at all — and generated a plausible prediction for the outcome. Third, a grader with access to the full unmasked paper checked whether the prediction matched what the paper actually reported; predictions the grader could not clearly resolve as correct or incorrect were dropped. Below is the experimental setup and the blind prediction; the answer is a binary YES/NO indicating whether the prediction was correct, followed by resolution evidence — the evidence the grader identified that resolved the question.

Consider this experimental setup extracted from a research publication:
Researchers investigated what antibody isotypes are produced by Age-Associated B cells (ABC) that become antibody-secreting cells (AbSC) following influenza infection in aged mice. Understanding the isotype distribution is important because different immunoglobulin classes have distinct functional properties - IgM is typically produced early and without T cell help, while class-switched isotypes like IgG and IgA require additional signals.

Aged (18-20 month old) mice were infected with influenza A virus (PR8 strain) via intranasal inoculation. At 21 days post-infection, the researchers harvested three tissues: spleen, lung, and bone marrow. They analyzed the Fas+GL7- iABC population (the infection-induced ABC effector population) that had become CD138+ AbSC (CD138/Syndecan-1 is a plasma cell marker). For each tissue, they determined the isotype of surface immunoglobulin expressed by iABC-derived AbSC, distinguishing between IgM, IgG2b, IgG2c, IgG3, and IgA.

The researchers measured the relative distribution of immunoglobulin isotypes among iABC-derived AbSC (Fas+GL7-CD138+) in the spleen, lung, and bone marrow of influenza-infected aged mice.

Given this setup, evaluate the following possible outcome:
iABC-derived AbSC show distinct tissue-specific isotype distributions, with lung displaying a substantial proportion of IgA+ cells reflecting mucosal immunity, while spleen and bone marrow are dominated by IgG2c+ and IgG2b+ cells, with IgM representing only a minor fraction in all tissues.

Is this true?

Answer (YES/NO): NO